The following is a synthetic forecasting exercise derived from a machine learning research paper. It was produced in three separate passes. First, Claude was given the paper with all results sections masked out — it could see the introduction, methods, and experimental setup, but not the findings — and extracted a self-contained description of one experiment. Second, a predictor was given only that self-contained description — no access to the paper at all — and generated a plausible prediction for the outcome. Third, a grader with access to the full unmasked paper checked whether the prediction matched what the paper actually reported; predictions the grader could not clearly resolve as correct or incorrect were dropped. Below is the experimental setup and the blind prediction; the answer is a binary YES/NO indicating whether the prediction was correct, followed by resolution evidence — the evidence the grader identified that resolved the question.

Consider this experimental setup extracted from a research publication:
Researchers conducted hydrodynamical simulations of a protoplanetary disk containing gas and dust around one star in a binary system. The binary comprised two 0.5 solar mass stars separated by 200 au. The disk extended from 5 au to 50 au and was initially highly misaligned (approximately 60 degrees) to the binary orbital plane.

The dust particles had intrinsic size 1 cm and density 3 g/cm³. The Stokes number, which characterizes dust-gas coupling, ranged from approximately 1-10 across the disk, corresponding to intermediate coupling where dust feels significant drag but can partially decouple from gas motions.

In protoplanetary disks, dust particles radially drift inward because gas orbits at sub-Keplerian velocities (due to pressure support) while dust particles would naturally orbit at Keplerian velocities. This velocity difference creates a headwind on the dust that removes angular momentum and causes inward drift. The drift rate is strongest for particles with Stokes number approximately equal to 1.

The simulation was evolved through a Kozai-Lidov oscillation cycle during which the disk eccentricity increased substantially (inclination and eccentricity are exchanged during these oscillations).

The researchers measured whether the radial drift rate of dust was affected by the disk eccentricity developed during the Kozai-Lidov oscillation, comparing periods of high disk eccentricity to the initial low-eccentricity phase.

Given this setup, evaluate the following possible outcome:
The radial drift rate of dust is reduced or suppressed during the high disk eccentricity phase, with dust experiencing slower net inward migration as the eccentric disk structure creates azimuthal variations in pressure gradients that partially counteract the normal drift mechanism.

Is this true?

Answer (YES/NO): NO